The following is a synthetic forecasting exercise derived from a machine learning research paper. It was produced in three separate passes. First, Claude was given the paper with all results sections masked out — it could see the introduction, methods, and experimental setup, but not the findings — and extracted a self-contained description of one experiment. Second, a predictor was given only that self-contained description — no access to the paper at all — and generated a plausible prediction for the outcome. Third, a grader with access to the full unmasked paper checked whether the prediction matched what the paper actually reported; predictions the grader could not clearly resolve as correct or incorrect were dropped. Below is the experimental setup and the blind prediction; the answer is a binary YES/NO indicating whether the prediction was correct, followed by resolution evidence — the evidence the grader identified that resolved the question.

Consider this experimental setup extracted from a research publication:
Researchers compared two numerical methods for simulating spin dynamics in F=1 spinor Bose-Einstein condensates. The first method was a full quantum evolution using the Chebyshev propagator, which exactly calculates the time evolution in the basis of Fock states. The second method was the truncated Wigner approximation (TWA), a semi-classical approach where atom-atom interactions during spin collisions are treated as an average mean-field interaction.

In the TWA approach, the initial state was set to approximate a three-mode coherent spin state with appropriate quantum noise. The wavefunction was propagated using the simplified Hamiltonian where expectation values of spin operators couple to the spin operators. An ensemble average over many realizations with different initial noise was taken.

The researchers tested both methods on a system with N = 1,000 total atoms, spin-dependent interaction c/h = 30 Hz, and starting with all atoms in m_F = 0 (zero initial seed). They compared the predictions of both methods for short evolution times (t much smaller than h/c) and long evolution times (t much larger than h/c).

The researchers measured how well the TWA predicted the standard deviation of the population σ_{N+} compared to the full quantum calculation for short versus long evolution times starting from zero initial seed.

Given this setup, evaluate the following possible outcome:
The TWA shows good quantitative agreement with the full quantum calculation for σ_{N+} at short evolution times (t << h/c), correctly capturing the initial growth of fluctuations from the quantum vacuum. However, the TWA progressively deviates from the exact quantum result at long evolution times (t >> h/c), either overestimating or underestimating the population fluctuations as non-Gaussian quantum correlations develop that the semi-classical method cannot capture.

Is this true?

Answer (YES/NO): YES